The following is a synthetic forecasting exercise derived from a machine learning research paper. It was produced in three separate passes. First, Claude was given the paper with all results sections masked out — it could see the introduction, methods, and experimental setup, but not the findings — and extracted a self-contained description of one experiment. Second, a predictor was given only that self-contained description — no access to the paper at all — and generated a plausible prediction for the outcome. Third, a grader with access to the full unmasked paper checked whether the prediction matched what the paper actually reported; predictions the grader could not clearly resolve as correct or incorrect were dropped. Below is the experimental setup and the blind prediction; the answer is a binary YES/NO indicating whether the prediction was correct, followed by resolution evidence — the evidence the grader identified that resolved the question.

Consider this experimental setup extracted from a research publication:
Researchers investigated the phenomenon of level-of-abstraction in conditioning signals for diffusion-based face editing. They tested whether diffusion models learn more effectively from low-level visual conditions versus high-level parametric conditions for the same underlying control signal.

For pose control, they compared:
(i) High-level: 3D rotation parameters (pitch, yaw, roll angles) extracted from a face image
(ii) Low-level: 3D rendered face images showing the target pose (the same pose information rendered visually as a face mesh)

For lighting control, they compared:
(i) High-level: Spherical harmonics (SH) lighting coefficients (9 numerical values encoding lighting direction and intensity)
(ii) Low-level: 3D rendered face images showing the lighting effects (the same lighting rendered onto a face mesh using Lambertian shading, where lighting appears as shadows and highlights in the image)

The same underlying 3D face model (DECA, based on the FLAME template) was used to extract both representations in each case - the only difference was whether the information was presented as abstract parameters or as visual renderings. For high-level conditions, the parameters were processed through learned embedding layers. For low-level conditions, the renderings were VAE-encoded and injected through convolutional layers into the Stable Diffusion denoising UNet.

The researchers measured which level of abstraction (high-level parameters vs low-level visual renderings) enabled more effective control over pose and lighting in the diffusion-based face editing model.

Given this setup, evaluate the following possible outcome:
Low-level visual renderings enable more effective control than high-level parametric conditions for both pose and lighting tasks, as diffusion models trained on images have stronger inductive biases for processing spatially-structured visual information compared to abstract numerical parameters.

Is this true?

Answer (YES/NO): YES